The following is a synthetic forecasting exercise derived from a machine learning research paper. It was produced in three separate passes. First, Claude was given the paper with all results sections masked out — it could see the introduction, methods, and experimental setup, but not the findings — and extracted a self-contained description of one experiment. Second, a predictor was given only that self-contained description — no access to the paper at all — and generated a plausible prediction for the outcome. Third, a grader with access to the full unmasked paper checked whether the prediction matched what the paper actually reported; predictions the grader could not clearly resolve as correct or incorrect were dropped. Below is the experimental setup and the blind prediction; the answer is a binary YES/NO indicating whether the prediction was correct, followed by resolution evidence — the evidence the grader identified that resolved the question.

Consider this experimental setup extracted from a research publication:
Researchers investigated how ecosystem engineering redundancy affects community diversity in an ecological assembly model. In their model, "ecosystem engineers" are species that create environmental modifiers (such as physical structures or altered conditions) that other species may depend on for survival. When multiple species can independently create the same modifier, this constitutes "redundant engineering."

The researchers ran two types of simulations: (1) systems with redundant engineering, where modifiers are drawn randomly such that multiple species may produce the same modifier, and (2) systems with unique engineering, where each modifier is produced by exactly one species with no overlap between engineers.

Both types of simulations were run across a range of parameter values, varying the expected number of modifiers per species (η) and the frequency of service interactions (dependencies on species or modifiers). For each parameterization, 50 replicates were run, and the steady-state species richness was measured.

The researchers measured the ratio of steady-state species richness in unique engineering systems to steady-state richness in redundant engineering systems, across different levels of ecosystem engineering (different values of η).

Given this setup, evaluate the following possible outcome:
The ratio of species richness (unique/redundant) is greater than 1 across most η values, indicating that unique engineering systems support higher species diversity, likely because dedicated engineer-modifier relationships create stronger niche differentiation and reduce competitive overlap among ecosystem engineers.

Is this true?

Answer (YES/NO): NO